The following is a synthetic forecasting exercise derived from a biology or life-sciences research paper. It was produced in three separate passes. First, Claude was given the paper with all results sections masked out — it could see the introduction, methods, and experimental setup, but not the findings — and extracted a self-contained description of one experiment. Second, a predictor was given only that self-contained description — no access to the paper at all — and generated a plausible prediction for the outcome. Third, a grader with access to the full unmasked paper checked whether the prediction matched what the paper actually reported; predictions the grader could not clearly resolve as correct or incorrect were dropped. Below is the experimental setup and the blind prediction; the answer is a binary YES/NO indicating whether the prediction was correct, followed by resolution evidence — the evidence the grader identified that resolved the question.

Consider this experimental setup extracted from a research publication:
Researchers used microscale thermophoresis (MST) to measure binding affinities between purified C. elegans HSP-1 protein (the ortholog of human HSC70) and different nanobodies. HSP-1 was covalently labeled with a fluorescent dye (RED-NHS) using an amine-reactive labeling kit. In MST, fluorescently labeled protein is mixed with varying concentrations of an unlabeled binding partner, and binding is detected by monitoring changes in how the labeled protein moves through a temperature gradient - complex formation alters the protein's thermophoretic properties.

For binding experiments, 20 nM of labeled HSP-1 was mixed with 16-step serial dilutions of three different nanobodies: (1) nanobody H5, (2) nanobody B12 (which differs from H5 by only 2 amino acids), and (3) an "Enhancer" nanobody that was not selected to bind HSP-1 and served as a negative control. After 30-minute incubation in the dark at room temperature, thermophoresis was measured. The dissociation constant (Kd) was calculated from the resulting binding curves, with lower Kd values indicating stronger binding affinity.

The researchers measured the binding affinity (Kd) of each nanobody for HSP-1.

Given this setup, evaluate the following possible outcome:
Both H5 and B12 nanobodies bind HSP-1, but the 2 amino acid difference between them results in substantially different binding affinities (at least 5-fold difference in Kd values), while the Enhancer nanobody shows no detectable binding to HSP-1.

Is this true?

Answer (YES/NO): NO